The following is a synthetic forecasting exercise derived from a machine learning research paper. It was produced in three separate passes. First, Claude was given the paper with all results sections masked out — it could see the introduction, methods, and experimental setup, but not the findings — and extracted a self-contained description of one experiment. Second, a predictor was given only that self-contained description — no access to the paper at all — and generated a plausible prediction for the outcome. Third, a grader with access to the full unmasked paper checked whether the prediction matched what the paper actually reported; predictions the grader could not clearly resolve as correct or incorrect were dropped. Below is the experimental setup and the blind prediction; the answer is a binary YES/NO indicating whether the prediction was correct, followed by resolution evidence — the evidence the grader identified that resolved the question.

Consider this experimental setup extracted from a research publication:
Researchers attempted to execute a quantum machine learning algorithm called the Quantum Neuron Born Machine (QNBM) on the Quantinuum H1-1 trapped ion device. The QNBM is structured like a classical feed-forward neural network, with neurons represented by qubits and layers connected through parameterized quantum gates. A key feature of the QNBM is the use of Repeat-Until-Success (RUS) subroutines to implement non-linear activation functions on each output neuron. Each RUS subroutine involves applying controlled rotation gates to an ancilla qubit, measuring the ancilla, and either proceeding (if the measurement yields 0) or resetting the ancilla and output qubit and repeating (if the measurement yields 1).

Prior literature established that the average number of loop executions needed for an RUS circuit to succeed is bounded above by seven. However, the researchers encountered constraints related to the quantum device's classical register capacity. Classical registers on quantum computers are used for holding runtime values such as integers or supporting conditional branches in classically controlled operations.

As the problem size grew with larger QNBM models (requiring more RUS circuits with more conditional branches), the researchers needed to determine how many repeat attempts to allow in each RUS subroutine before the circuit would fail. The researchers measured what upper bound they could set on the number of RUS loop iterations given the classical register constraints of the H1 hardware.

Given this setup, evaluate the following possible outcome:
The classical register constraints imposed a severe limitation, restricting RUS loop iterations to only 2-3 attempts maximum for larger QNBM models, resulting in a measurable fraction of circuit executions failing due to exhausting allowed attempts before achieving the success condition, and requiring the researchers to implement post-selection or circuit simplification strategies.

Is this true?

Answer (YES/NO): NO